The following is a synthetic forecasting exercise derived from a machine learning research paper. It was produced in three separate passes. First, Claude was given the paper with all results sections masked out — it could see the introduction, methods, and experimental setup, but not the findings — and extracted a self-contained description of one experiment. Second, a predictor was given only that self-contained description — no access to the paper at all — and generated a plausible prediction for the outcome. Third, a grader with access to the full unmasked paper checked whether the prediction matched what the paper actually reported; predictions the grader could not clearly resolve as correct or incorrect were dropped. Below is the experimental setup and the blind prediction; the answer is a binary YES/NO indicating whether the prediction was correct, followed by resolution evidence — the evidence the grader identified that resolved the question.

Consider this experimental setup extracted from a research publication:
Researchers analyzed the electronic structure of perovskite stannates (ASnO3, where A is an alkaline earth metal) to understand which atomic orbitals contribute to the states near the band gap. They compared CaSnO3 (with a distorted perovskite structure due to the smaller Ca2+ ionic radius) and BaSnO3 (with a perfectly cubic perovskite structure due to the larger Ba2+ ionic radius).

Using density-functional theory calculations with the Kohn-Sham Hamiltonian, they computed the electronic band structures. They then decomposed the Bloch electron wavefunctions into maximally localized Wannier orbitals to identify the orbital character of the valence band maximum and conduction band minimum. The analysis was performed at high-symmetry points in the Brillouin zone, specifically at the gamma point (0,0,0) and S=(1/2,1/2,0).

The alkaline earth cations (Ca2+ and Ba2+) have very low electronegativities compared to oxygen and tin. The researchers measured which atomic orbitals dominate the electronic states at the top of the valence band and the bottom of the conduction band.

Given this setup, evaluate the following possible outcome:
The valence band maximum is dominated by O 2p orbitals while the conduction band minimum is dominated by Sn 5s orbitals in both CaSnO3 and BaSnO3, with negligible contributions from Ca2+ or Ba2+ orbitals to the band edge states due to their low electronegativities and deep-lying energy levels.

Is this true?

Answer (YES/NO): NO